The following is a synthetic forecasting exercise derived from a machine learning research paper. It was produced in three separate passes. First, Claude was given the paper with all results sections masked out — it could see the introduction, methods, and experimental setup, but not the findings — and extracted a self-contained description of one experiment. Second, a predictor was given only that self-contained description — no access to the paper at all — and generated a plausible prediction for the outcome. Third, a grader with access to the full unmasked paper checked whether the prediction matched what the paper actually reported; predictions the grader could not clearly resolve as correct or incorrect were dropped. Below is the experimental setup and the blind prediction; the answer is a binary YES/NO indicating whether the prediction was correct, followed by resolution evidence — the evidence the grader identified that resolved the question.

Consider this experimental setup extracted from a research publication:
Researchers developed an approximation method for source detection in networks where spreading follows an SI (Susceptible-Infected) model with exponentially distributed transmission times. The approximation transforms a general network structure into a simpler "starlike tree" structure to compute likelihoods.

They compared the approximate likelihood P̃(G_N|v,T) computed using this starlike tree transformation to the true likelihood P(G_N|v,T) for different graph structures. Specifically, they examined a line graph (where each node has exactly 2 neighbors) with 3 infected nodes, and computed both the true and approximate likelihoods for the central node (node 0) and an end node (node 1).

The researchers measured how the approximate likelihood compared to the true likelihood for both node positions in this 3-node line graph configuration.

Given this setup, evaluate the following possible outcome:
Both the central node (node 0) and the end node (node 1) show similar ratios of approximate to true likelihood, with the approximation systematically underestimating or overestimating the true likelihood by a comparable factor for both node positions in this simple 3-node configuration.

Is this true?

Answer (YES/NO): NO